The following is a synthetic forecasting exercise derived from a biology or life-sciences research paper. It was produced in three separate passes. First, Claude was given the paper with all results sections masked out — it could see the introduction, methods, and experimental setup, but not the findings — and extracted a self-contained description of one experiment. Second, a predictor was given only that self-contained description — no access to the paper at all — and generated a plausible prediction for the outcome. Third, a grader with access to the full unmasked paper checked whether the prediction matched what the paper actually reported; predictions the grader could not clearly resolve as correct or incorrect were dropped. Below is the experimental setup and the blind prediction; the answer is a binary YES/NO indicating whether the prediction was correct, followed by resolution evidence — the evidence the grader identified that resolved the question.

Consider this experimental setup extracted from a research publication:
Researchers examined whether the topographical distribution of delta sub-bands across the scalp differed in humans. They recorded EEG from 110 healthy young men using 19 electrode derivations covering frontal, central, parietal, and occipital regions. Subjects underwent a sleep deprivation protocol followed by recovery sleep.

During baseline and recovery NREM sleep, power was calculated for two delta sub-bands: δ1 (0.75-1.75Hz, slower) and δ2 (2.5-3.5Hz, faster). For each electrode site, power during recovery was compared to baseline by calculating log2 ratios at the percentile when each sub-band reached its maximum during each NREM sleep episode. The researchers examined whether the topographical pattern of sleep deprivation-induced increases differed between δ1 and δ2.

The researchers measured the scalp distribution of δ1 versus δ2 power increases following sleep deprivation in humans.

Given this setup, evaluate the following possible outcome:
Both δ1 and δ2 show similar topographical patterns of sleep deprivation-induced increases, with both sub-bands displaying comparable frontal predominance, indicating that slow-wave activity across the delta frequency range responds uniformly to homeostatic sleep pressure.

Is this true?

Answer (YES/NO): NO